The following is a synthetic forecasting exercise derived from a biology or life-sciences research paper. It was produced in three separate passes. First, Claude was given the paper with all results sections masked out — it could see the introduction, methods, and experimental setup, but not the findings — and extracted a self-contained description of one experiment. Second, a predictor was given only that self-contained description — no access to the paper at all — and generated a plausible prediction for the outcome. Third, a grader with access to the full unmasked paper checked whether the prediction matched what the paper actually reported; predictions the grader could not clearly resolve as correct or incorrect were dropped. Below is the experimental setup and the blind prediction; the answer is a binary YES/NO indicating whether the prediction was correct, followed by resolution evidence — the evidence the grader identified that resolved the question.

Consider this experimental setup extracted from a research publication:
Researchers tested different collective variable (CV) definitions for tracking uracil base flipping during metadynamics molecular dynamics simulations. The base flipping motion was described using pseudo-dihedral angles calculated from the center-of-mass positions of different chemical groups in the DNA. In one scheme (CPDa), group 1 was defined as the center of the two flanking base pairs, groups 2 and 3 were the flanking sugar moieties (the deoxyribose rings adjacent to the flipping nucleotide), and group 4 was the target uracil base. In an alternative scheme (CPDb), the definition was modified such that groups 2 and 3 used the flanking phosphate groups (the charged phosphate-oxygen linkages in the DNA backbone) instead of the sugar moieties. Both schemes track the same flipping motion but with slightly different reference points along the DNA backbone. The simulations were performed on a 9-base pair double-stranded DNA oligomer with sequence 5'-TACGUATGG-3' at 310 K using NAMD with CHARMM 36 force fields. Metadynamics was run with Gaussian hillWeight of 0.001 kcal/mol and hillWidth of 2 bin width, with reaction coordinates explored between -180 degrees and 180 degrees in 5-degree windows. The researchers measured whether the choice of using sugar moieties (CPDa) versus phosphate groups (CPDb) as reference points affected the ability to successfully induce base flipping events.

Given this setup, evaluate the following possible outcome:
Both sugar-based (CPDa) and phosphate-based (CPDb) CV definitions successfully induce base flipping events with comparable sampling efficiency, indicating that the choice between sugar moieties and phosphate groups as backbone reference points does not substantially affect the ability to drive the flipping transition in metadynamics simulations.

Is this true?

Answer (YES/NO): NO